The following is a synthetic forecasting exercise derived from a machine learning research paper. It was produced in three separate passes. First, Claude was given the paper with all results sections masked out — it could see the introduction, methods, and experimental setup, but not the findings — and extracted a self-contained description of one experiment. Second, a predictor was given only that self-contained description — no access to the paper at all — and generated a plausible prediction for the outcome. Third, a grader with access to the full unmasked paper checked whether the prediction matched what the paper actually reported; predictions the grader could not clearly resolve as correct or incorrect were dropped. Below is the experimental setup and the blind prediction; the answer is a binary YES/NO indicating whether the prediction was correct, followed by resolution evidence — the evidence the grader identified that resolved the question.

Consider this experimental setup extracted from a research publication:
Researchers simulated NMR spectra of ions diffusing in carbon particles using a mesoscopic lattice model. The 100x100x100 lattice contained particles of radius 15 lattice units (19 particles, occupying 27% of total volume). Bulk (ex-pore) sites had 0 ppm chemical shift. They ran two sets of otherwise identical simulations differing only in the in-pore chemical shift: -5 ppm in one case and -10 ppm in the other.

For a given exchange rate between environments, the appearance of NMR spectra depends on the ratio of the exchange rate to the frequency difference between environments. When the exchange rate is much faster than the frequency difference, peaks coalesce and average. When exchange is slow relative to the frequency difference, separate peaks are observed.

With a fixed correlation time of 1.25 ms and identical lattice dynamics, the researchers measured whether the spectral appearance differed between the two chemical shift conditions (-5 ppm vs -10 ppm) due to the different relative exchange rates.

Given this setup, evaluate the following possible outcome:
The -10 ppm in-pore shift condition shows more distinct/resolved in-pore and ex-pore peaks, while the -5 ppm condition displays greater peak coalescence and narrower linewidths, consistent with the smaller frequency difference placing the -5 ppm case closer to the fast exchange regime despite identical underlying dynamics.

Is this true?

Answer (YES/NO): NO